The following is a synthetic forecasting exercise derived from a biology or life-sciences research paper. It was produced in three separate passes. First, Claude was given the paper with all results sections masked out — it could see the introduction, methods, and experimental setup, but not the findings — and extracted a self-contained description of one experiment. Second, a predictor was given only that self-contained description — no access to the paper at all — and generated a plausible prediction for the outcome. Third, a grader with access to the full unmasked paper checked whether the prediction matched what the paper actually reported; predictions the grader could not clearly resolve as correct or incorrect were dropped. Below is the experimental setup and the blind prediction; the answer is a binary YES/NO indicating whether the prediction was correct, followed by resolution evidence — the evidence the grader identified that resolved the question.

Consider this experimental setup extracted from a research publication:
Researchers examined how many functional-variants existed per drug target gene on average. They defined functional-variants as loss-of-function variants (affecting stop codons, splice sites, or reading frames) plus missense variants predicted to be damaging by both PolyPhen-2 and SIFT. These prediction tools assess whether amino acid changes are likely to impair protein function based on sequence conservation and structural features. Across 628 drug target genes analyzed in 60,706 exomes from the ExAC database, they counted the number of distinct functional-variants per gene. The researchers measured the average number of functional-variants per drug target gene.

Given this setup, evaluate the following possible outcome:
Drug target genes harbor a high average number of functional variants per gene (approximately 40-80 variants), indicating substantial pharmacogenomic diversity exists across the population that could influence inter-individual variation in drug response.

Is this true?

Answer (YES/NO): YES